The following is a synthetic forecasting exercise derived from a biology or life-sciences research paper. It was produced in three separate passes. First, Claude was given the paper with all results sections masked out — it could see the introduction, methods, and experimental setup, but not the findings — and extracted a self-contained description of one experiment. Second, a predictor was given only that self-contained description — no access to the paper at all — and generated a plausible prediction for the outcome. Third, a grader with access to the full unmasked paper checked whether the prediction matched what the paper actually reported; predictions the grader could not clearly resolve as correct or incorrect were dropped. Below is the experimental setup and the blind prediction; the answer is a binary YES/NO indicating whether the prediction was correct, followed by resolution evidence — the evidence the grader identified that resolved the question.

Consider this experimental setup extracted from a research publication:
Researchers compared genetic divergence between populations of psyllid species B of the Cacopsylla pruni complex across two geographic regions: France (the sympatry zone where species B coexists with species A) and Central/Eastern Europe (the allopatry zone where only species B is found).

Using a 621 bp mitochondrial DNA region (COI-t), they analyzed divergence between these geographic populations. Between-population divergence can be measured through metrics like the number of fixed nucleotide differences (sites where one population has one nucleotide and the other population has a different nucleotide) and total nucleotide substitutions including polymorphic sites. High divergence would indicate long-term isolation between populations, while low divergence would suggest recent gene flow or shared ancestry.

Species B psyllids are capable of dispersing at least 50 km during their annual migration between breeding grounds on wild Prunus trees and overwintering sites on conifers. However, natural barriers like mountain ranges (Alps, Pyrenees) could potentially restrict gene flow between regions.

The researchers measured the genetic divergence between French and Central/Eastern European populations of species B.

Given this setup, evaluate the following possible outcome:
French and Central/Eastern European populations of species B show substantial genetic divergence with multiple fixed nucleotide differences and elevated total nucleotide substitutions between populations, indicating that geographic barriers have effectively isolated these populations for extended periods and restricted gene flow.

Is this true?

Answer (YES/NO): NO